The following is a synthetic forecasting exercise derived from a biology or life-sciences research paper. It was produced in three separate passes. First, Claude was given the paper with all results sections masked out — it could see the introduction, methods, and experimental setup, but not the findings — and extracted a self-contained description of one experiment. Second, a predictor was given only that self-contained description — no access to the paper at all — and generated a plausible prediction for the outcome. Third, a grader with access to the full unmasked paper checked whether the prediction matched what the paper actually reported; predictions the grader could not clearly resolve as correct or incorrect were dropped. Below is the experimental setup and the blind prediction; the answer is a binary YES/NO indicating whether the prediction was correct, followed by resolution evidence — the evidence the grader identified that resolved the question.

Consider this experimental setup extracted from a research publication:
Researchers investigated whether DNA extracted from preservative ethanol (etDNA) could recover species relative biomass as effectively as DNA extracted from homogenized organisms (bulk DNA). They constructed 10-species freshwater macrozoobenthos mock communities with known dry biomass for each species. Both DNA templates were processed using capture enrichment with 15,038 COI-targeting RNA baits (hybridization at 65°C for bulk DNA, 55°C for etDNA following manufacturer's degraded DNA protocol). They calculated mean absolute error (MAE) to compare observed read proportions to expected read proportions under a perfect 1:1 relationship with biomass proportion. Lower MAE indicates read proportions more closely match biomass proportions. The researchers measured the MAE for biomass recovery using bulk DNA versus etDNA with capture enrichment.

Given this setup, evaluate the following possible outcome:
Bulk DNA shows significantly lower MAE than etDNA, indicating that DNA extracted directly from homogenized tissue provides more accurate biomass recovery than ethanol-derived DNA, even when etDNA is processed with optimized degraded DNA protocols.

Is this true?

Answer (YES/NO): YES